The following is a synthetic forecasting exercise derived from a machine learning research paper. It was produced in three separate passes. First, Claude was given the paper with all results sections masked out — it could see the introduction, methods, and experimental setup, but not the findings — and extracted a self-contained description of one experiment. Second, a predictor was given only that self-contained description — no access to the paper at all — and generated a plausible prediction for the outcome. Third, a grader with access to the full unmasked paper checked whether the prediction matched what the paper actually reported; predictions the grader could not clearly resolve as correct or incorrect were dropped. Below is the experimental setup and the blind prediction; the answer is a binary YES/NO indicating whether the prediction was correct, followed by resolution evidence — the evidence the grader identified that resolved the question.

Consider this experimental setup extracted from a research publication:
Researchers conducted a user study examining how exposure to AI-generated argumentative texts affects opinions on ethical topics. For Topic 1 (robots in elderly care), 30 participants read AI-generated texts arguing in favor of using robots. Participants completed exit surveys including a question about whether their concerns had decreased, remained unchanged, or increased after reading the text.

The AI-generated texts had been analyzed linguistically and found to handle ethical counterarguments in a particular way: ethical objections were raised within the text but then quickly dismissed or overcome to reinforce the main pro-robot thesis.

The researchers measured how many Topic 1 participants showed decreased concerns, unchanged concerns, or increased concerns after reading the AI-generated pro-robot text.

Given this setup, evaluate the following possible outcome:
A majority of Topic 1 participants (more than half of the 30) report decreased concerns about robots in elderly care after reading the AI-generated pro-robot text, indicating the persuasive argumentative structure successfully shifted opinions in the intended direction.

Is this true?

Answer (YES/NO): NO